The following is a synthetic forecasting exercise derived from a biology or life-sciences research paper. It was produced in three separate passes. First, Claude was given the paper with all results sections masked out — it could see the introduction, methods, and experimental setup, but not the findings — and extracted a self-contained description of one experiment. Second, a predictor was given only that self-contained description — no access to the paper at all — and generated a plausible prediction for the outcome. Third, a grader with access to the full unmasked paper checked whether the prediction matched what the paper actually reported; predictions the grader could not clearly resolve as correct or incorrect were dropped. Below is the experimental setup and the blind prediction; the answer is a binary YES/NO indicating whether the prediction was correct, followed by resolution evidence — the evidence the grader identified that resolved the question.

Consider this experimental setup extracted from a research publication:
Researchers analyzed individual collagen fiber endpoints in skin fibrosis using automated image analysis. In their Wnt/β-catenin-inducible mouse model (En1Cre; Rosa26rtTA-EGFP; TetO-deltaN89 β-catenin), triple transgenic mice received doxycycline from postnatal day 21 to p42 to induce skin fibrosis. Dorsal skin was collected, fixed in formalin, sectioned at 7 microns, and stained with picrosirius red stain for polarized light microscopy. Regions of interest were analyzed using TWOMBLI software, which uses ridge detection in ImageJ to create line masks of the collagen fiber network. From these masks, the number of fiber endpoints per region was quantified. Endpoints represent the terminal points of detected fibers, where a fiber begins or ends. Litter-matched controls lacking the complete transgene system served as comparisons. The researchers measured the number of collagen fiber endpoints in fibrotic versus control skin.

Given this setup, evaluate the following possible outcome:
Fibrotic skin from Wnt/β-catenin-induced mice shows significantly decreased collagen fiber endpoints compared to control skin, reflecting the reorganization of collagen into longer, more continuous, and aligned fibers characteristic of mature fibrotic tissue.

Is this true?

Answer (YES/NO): NO